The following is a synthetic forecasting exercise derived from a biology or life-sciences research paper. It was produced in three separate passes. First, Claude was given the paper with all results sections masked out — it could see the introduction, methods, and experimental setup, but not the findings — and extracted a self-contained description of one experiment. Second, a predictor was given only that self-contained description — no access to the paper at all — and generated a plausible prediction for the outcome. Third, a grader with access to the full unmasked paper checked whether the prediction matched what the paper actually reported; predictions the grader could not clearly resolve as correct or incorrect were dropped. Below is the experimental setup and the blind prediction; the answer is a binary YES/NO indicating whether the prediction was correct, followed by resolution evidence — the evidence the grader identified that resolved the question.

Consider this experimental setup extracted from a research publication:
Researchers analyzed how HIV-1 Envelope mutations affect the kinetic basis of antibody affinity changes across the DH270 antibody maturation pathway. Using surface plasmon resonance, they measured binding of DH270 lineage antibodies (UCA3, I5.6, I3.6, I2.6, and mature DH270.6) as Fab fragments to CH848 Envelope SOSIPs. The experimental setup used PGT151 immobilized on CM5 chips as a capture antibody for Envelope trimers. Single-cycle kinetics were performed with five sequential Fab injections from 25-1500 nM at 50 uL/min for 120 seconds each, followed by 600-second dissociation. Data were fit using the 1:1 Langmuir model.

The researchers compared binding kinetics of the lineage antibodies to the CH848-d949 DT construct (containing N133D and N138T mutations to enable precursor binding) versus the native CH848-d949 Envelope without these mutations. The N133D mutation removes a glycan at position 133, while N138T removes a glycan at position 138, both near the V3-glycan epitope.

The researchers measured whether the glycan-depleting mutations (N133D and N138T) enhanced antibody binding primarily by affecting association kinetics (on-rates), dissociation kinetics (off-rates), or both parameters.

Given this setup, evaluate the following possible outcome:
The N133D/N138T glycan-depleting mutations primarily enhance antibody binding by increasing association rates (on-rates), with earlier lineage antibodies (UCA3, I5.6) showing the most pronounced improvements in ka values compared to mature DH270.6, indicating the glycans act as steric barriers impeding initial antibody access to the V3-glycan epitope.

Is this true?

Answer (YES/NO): NO